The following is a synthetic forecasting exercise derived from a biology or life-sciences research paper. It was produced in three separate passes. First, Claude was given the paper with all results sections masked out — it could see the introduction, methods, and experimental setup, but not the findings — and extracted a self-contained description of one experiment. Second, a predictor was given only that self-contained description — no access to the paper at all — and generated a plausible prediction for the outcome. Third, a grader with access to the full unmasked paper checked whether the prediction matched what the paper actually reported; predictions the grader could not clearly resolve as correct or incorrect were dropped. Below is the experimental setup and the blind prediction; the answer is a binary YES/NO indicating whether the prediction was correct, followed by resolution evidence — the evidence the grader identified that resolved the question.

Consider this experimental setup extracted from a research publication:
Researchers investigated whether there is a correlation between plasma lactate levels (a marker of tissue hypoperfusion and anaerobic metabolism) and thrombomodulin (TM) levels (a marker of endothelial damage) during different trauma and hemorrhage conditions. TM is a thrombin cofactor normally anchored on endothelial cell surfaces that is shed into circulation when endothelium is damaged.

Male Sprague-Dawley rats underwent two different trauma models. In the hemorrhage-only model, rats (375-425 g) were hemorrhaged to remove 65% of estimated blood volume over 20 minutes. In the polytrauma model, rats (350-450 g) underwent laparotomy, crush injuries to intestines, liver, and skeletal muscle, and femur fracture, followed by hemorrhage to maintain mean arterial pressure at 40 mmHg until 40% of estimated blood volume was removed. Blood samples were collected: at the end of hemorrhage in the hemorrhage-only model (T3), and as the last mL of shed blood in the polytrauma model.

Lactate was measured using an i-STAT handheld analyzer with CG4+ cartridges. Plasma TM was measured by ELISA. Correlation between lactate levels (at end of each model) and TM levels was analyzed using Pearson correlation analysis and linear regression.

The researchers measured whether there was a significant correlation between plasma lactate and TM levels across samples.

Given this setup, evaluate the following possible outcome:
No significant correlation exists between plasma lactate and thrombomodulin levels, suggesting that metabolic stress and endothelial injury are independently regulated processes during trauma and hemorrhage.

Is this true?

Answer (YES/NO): YES